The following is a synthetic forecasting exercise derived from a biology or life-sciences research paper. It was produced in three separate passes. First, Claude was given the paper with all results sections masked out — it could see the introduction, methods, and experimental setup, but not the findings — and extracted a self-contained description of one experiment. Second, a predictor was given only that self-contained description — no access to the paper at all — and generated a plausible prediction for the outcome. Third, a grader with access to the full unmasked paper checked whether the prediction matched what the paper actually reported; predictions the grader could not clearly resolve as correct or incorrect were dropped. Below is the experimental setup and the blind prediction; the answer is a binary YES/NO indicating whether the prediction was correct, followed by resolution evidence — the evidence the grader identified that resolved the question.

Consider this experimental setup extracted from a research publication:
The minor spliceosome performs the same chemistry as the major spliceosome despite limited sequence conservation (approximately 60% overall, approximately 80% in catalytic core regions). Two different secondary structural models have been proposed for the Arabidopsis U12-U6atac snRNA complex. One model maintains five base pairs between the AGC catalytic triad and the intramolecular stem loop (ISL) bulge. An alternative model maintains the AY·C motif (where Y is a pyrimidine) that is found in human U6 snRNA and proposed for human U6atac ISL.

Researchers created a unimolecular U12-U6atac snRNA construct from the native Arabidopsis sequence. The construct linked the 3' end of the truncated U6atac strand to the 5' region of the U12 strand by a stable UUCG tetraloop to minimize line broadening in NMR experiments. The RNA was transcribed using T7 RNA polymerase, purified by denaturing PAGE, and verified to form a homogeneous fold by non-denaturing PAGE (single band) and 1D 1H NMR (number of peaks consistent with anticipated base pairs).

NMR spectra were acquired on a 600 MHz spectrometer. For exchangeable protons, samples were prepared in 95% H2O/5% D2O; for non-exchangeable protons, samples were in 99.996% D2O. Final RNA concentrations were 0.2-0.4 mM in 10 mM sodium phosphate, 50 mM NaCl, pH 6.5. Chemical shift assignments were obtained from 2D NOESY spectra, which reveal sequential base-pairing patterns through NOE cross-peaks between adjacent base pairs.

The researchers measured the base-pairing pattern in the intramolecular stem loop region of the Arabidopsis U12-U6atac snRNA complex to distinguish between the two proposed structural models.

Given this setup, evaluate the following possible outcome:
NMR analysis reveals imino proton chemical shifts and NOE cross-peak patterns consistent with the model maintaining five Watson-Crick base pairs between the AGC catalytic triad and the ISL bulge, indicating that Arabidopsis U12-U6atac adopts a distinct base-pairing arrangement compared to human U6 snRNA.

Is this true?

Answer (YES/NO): NO